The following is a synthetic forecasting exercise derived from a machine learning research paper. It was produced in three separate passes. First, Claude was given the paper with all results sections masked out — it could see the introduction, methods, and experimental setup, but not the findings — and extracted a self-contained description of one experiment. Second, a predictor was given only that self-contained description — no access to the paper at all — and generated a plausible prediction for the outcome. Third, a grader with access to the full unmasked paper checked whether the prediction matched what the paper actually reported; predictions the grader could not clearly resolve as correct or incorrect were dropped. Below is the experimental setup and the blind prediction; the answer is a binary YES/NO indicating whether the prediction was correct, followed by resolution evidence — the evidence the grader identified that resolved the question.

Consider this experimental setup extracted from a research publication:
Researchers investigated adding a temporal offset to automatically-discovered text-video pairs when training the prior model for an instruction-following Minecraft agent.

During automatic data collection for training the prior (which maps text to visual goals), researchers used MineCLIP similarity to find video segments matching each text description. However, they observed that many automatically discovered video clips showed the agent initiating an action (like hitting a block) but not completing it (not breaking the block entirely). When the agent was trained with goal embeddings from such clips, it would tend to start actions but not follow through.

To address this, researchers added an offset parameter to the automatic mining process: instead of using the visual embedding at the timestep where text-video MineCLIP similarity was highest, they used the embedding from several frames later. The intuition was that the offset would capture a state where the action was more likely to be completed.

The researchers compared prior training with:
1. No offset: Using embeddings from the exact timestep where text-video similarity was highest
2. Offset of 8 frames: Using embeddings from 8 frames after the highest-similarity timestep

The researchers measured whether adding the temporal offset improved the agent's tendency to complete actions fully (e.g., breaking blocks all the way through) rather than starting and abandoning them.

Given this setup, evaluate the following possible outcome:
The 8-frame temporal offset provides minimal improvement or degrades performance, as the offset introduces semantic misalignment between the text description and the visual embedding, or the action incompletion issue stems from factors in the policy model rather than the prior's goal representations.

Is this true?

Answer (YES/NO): NO